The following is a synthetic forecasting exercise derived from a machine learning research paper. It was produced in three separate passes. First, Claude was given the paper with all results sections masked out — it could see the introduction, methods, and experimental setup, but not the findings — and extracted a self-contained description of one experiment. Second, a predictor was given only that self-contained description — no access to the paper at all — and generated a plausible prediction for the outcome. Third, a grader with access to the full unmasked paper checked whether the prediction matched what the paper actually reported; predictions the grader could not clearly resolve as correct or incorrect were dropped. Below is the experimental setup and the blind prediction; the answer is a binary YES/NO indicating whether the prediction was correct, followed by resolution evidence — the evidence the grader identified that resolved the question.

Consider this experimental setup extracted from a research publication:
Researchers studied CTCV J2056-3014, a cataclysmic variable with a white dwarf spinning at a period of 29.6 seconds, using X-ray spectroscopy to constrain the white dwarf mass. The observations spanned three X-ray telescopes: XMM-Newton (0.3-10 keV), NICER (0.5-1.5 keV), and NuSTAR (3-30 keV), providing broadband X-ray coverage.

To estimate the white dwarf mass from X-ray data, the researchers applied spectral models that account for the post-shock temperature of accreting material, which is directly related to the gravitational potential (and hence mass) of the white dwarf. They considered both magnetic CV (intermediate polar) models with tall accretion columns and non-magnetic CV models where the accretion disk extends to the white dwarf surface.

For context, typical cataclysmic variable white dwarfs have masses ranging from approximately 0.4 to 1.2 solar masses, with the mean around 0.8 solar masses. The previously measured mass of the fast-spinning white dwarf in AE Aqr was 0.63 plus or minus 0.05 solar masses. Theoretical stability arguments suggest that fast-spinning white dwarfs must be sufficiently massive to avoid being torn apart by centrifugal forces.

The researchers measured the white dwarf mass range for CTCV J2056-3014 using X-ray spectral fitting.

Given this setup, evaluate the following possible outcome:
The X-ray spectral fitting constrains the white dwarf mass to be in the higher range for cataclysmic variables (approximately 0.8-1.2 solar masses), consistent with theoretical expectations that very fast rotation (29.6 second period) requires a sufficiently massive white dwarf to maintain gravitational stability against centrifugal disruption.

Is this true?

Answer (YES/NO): NO